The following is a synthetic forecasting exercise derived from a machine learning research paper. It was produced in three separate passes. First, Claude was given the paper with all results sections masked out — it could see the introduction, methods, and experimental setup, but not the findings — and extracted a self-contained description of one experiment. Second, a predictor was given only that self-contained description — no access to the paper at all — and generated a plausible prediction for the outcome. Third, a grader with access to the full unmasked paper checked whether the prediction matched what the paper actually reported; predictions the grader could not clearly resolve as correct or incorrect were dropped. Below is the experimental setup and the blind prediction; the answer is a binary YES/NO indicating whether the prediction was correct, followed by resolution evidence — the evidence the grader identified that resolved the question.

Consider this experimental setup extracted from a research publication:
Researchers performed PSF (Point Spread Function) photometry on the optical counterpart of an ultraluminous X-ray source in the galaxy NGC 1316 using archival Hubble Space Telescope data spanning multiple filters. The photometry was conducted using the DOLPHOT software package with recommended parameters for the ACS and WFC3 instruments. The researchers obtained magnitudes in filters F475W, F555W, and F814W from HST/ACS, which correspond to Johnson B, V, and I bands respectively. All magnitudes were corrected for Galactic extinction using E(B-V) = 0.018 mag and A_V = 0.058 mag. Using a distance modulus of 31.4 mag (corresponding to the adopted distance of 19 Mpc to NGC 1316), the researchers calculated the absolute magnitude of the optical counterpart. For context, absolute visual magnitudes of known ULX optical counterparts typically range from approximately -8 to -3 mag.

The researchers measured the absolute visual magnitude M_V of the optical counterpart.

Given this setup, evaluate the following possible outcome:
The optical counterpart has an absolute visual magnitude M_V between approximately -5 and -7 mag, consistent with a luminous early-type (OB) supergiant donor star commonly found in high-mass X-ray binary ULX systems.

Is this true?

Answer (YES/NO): NO